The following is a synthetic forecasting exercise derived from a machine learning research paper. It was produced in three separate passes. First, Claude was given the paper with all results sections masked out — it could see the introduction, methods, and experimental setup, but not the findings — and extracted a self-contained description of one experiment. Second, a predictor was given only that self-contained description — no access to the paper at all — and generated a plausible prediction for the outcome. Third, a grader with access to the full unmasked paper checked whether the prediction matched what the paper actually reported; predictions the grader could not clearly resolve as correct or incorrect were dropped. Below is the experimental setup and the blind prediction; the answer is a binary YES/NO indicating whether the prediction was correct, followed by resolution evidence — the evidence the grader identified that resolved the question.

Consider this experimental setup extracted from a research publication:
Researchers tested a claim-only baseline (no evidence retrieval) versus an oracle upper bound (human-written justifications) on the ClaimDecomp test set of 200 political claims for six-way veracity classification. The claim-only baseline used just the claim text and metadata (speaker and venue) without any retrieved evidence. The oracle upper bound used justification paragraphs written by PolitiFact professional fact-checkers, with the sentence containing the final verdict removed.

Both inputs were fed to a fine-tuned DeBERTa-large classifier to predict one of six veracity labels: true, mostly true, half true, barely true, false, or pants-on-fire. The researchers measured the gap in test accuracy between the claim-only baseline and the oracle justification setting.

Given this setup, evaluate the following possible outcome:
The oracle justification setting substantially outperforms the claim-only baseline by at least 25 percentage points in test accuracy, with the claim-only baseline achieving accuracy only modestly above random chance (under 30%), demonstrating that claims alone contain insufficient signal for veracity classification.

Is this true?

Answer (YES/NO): YES